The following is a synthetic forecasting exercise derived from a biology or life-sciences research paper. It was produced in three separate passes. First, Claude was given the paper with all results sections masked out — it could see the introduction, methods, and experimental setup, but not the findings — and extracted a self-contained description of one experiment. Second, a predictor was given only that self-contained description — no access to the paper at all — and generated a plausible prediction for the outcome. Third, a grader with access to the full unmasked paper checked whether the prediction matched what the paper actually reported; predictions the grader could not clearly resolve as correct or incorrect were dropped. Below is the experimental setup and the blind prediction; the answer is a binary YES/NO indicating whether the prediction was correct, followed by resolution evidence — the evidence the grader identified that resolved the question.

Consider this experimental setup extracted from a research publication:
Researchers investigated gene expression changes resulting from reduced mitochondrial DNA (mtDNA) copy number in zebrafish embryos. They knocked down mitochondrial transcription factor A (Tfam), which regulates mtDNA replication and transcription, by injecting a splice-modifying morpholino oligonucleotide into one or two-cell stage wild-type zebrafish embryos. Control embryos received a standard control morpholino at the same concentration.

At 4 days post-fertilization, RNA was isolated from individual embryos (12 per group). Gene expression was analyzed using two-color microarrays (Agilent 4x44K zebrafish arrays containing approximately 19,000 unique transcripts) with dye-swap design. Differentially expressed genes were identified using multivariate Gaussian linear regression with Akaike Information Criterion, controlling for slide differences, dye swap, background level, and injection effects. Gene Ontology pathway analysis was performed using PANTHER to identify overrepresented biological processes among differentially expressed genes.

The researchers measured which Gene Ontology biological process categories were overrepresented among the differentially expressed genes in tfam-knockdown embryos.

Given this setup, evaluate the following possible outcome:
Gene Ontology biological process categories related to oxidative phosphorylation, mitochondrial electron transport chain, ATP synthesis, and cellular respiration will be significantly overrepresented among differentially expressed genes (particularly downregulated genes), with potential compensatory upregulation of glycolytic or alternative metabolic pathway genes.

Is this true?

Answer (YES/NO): NO